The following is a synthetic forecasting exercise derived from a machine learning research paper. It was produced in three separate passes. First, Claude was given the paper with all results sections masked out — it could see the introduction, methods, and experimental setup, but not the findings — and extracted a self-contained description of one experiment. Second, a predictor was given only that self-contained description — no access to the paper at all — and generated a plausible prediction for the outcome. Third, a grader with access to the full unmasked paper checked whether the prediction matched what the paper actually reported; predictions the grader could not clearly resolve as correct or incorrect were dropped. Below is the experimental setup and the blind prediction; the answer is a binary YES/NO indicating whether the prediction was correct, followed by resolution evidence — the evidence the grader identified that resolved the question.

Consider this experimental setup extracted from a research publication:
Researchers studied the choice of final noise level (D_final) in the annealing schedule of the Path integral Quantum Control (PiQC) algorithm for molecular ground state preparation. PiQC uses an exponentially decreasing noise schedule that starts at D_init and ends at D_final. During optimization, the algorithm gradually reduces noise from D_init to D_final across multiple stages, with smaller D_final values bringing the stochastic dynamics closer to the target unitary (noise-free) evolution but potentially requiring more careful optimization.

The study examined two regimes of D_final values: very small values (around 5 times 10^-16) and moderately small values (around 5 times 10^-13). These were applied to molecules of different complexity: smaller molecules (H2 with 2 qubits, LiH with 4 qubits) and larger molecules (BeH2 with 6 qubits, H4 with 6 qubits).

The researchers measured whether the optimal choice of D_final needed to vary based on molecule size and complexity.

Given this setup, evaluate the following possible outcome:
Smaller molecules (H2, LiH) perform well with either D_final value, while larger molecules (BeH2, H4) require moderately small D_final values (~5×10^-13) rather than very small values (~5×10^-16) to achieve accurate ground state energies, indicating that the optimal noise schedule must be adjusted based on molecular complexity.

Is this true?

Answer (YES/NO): NO